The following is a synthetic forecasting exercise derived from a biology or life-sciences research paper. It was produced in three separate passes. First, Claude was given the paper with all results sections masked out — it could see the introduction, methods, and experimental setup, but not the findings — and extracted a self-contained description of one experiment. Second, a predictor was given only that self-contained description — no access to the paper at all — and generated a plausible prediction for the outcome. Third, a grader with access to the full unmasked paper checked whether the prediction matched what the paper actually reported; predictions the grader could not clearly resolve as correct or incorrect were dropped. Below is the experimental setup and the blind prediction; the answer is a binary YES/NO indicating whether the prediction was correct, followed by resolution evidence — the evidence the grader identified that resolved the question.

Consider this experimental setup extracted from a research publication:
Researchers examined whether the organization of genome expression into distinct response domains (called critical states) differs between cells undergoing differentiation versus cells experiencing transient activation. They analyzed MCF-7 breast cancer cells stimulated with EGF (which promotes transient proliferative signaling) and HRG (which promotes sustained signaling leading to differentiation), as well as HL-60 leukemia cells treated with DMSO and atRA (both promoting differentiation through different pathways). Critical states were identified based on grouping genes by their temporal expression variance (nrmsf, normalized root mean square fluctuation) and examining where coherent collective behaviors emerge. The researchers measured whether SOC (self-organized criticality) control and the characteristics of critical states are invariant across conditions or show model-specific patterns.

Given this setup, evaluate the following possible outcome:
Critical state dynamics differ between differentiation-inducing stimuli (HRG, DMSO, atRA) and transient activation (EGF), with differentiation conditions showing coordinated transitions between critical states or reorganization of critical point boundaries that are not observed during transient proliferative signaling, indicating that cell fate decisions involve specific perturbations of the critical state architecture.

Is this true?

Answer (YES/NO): YES